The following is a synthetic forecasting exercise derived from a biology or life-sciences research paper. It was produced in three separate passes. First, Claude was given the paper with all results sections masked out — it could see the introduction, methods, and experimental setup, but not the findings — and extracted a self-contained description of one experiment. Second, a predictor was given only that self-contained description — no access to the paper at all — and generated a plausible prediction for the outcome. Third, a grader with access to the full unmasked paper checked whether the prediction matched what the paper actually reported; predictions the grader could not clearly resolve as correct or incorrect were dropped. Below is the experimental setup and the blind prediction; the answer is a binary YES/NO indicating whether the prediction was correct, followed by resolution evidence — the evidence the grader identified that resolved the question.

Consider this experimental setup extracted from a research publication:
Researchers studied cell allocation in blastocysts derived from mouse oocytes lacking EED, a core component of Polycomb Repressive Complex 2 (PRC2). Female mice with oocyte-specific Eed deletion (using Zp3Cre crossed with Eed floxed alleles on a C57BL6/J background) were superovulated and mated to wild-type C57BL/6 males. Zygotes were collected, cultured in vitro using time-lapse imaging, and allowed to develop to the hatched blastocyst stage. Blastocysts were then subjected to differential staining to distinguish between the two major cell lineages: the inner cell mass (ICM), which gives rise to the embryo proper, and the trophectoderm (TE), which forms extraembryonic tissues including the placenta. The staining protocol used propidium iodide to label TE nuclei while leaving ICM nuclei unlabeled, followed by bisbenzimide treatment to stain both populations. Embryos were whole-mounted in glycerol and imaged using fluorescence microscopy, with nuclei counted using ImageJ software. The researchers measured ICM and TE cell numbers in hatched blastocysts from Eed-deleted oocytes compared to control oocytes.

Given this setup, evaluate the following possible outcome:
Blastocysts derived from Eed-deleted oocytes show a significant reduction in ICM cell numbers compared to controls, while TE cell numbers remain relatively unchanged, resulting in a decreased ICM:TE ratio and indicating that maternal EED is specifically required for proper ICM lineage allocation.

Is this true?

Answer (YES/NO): YES